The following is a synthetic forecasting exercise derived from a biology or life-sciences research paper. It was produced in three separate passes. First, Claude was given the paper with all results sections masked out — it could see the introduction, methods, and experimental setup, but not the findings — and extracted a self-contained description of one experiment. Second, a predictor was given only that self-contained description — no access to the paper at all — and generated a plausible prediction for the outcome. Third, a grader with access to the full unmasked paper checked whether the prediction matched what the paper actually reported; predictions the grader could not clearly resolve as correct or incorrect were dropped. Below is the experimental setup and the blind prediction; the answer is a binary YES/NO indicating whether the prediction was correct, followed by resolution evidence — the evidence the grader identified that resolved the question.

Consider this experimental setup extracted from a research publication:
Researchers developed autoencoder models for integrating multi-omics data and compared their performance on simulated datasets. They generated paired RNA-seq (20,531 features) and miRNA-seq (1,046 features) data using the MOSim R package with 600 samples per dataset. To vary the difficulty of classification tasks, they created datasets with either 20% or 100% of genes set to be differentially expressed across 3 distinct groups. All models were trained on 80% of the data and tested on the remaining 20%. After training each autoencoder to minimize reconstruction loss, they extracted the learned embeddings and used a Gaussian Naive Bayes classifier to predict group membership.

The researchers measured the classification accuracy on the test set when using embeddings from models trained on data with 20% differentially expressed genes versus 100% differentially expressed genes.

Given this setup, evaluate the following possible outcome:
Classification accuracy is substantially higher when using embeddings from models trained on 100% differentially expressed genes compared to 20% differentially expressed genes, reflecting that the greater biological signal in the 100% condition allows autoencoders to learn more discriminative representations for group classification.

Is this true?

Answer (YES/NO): NO